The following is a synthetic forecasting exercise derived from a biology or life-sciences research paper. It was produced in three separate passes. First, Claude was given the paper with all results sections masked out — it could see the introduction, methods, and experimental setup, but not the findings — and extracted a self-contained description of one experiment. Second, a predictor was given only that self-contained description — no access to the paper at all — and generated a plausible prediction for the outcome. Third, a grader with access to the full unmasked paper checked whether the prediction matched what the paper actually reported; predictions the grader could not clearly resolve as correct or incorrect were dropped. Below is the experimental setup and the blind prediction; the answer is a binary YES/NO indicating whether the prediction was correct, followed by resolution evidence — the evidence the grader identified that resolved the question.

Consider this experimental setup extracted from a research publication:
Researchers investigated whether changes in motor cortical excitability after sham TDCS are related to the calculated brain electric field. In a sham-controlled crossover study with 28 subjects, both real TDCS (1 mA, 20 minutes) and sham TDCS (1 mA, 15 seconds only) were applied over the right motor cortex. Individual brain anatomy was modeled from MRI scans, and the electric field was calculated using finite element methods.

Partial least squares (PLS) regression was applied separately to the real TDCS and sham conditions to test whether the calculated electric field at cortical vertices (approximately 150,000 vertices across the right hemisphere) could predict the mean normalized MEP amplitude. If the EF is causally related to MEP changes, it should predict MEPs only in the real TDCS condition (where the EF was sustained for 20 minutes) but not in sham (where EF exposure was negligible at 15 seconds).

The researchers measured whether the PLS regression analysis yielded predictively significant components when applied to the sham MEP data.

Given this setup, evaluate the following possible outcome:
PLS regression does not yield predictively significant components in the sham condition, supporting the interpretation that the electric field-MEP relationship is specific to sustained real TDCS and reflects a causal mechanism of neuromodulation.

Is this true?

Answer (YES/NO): YES